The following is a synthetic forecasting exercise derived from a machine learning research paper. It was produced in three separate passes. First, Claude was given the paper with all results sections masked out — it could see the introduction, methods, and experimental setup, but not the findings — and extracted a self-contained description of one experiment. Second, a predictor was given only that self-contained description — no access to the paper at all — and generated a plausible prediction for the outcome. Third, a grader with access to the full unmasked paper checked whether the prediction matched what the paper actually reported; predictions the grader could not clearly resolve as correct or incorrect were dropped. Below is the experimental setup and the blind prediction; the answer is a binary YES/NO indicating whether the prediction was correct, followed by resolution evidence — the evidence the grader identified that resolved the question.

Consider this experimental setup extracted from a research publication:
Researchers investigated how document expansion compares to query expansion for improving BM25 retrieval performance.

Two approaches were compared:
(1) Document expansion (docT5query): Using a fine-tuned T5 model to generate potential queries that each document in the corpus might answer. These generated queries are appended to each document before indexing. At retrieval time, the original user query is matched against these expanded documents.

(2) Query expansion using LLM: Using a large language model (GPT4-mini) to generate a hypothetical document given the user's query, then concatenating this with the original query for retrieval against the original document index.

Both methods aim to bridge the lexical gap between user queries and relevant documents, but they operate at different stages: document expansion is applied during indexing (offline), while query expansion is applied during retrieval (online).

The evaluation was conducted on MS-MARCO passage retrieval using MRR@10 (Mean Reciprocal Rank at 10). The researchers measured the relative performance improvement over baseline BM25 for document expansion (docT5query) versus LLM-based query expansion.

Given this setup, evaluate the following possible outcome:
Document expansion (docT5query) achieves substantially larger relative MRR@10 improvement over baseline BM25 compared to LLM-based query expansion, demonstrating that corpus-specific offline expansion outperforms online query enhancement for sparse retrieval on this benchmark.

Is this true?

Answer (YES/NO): YES